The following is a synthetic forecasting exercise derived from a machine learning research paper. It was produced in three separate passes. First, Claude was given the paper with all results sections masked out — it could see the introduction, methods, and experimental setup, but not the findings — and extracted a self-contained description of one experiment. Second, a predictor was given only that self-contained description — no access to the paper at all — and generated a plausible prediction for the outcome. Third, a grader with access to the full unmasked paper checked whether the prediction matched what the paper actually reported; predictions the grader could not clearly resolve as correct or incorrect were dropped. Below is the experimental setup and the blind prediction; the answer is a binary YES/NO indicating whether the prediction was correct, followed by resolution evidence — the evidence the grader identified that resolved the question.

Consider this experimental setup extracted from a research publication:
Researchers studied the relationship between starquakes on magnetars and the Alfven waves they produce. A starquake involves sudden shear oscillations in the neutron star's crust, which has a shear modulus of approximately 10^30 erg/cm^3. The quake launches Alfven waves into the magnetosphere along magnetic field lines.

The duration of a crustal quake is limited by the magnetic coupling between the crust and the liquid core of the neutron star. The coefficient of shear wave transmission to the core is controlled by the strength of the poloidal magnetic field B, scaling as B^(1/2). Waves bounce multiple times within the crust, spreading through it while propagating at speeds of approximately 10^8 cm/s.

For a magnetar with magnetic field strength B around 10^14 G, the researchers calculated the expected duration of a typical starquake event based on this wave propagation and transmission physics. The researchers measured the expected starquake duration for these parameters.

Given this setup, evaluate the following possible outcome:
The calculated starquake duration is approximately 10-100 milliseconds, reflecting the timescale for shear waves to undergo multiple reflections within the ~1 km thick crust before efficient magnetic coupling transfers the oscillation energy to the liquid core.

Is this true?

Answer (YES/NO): YES